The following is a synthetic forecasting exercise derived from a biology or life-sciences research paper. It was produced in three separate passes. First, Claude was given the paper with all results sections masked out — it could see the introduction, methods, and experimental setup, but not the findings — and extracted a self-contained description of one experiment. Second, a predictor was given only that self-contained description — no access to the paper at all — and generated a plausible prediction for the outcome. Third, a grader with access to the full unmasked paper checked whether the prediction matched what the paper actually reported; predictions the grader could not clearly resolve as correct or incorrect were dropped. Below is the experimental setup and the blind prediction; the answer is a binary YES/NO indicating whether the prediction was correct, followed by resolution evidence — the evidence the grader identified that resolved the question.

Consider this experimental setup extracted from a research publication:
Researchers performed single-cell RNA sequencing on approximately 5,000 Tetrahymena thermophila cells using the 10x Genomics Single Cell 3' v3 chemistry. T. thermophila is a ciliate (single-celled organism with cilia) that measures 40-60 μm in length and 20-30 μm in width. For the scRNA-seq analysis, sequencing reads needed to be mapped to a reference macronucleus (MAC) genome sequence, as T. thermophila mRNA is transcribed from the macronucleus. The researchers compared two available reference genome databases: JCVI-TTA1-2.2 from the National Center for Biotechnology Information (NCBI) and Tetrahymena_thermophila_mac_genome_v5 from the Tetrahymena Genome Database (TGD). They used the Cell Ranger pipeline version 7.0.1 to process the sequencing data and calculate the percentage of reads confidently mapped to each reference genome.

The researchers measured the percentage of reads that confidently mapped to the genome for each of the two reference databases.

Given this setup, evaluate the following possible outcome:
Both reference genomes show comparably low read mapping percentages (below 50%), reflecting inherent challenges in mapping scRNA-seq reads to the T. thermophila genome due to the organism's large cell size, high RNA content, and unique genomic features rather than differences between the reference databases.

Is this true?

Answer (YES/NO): NO